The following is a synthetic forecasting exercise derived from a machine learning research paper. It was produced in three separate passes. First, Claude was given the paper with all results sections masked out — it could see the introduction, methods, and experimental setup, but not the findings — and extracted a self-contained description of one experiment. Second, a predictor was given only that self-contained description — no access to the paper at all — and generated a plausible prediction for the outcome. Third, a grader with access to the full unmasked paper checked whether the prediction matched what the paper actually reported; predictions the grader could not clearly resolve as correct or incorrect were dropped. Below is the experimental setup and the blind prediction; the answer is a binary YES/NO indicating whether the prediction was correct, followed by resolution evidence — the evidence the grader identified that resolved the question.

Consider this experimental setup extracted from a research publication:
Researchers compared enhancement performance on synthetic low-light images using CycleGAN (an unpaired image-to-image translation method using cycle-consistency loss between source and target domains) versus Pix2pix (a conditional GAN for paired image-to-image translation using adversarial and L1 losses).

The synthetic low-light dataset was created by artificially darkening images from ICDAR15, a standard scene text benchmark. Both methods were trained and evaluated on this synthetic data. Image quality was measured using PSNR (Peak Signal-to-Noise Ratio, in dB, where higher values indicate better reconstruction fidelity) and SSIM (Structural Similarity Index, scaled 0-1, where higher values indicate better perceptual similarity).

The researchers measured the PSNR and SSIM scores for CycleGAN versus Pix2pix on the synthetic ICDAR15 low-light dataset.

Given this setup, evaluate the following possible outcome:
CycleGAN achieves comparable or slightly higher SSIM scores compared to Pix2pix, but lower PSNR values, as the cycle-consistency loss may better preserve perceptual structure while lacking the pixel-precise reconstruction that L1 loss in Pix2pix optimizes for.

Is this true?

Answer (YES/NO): NO